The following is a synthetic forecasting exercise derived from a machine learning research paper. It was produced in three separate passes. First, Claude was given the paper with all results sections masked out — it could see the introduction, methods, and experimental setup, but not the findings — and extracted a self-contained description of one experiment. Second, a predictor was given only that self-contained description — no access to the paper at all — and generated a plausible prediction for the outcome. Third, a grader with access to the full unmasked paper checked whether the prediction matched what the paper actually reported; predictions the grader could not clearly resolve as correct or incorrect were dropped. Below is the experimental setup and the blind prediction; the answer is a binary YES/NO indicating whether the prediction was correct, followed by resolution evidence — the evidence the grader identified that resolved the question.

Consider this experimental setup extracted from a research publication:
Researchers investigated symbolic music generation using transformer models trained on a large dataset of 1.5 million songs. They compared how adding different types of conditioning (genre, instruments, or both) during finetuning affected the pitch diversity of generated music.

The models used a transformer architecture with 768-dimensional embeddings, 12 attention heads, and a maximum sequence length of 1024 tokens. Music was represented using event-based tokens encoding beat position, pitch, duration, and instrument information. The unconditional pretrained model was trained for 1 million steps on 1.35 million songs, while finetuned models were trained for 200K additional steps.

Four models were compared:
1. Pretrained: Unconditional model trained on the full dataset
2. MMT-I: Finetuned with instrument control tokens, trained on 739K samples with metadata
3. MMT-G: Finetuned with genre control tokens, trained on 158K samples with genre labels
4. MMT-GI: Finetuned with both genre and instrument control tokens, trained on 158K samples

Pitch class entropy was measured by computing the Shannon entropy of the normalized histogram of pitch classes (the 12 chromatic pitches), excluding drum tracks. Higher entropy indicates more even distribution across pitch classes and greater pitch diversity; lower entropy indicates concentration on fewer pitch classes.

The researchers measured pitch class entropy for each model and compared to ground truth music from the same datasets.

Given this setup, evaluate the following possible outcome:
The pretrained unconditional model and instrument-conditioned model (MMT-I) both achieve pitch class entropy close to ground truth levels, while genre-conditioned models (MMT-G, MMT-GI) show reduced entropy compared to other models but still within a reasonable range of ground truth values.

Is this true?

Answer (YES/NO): NO